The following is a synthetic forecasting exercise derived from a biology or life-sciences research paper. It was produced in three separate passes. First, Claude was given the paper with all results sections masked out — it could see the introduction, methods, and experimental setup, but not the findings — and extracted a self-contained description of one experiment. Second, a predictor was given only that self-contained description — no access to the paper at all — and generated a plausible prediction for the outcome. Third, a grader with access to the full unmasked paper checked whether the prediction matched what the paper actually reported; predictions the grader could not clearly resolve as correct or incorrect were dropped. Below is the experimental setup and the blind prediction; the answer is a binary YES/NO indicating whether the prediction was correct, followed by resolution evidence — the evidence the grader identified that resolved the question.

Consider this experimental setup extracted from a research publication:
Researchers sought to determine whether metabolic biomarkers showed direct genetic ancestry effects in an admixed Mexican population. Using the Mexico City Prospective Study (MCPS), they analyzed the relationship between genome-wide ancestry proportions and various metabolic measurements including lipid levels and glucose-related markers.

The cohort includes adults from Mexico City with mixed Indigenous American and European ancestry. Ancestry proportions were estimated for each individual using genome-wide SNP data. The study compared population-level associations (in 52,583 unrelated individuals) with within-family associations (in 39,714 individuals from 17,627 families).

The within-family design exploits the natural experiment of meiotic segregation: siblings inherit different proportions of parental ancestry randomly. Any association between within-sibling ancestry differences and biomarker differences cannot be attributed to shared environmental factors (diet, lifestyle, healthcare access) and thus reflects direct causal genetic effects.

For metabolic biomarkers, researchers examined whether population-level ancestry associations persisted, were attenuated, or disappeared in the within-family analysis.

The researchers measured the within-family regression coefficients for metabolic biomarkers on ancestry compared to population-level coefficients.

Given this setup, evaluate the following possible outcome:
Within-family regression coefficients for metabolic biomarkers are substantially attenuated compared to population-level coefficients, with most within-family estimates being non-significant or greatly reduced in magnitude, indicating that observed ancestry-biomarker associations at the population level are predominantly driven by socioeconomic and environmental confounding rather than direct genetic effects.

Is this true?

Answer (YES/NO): YES